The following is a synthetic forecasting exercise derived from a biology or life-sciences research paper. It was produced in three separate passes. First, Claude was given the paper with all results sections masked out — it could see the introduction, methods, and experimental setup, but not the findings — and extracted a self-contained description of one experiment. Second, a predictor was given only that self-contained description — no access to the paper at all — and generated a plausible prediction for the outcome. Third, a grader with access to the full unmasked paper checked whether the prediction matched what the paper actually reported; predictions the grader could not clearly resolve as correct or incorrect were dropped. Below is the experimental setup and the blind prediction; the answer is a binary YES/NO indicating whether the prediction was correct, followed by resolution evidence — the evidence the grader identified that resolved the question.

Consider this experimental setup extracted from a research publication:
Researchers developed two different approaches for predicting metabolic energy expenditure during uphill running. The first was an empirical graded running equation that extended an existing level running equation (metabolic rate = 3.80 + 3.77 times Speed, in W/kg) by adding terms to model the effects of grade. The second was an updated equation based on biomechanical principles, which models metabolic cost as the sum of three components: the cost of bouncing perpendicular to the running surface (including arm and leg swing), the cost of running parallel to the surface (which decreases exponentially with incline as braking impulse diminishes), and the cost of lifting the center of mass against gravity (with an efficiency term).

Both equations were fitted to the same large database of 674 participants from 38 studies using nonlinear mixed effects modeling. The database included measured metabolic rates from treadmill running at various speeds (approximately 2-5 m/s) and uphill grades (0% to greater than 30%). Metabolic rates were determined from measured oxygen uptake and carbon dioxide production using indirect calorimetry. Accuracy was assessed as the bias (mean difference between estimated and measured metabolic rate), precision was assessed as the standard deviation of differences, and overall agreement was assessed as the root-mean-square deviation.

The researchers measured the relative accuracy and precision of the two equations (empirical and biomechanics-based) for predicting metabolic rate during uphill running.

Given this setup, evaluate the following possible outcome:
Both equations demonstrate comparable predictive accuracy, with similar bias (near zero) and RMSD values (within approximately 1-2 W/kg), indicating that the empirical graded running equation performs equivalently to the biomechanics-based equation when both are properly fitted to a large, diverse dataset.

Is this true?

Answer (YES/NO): YES